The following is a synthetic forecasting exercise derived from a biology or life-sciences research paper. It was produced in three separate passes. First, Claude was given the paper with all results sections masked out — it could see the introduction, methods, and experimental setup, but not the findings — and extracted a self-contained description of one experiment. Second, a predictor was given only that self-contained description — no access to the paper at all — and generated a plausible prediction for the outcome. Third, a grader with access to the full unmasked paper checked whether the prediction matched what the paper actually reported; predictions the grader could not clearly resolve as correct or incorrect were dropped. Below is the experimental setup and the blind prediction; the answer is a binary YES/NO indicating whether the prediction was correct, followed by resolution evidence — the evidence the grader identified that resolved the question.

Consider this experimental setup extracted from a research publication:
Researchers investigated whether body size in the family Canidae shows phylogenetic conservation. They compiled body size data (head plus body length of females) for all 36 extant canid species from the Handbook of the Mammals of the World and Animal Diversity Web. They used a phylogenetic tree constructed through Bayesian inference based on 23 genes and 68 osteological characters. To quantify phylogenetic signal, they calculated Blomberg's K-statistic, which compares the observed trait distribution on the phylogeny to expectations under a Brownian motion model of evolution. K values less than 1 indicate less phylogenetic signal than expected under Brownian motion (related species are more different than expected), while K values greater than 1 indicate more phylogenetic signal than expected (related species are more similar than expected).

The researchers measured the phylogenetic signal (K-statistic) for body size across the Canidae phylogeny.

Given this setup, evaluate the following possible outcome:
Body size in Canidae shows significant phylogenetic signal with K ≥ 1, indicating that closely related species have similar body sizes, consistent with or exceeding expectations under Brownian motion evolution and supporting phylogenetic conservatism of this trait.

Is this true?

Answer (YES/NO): YES